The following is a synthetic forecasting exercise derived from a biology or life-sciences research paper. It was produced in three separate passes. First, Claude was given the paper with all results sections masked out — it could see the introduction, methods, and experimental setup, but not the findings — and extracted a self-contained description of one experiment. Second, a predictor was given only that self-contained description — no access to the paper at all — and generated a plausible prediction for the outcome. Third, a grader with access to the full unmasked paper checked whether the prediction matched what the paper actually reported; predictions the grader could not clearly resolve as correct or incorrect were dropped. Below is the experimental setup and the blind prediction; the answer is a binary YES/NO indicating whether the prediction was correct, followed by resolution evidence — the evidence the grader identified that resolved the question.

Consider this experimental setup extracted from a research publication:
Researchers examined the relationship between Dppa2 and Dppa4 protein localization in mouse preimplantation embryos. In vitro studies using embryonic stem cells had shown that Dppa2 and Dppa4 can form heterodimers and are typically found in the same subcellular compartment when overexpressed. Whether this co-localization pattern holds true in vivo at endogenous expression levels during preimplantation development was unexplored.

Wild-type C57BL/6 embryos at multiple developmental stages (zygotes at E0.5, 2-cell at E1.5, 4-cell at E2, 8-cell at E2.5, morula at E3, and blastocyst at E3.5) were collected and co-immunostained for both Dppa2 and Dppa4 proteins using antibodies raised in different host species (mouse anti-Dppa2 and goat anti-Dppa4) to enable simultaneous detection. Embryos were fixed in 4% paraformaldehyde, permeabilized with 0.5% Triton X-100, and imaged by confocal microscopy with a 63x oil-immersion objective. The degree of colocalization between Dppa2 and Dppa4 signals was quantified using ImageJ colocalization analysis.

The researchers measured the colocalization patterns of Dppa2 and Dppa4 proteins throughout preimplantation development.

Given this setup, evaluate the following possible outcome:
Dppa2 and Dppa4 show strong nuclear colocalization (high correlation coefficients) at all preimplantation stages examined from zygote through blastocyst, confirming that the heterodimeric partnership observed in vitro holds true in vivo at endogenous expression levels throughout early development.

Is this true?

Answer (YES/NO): NO